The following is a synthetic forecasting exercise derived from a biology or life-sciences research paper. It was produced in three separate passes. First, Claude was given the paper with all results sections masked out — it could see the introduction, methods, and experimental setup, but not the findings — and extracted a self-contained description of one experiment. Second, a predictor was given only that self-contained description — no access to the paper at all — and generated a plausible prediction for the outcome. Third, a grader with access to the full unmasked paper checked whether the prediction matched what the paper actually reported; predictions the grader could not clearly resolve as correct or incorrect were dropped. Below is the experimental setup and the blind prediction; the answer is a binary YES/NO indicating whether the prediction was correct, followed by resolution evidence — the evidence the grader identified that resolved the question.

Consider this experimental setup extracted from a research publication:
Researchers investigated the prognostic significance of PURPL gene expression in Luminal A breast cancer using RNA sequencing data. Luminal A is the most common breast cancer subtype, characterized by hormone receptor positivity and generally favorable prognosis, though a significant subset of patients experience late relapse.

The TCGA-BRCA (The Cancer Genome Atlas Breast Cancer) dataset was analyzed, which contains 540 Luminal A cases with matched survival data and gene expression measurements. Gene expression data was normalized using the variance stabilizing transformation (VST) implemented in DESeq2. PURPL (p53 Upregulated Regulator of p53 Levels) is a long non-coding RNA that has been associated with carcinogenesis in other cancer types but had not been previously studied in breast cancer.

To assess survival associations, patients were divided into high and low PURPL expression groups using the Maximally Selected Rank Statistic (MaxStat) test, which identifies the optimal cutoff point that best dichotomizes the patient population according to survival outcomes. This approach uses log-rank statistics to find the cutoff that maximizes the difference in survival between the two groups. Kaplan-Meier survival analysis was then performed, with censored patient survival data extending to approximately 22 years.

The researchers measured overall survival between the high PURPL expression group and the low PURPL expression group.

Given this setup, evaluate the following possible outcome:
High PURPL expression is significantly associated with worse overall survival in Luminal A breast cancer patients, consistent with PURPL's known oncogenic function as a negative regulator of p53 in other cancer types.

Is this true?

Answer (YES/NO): YES